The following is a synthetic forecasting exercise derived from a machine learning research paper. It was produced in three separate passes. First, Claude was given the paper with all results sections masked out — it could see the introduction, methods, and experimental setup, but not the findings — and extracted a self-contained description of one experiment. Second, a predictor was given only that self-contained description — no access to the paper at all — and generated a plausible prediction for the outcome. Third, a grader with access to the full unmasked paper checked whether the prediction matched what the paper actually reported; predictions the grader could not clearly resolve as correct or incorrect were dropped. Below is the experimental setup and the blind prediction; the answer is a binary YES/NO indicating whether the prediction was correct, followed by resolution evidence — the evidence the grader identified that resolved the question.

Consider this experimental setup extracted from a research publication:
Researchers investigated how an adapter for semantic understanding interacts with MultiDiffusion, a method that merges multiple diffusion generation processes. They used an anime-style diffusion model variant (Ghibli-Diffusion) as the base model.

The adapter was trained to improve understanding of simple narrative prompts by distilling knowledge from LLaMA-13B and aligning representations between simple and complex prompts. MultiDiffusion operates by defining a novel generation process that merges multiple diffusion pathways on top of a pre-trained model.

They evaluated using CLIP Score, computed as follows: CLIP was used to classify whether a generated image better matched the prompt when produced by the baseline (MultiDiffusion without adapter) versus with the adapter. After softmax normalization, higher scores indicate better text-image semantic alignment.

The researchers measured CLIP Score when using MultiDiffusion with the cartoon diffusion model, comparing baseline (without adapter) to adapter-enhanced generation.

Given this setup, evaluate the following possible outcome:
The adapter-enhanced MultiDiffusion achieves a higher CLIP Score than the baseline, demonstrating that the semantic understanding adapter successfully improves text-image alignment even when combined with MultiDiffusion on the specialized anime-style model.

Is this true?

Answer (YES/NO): YES